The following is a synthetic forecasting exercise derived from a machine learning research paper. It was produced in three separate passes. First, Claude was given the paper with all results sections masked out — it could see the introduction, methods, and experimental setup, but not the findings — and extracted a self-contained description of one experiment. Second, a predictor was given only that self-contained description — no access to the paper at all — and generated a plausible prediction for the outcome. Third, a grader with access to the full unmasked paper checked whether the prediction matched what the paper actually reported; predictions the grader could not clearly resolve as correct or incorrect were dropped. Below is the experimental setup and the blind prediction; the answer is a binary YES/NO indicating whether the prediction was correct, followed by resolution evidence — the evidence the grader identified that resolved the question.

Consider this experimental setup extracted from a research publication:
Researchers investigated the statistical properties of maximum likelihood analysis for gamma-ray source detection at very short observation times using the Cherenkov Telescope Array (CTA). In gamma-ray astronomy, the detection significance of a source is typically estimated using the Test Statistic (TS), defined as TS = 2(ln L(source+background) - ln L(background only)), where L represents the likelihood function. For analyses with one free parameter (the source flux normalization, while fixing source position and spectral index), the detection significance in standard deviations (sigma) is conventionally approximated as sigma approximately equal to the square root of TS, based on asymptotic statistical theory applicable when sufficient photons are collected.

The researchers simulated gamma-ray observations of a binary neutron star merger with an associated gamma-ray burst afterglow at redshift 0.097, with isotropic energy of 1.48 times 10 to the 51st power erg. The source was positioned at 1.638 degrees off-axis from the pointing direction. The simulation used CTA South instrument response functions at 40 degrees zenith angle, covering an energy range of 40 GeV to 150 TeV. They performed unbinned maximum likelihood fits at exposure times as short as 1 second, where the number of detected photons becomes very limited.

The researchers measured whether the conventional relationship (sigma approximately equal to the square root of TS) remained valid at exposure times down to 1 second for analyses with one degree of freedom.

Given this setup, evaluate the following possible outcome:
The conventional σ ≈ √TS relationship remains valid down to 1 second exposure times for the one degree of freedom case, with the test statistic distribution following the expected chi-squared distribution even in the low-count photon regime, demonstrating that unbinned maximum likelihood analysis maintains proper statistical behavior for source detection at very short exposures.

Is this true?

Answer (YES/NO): YES